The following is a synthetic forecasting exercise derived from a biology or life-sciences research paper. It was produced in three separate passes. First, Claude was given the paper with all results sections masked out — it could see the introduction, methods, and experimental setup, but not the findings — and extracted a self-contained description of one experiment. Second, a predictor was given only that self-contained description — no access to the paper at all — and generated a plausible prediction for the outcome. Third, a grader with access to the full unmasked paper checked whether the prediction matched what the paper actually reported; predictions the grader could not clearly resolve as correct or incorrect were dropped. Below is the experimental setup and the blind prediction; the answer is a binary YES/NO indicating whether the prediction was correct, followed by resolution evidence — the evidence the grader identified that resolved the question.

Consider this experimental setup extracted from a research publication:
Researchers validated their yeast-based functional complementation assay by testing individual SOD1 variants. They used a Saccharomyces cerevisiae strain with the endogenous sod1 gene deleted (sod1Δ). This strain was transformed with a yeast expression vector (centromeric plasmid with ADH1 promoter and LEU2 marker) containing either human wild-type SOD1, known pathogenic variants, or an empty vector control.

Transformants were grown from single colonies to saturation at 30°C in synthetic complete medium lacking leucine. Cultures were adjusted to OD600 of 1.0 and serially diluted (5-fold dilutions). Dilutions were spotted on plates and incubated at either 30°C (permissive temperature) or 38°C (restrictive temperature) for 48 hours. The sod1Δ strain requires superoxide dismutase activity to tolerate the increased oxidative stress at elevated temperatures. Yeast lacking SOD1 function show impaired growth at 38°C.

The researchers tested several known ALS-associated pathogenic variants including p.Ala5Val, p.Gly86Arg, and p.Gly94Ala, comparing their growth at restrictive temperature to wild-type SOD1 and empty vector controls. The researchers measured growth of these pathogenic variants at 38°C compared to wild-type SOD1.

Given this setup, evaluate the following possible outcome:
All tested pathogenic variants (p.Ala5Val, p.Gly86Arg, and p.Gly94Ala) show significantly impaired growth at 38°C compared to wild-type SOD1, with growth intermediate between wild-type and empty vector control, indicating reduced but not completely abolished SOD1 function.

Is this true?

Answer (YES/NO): NO